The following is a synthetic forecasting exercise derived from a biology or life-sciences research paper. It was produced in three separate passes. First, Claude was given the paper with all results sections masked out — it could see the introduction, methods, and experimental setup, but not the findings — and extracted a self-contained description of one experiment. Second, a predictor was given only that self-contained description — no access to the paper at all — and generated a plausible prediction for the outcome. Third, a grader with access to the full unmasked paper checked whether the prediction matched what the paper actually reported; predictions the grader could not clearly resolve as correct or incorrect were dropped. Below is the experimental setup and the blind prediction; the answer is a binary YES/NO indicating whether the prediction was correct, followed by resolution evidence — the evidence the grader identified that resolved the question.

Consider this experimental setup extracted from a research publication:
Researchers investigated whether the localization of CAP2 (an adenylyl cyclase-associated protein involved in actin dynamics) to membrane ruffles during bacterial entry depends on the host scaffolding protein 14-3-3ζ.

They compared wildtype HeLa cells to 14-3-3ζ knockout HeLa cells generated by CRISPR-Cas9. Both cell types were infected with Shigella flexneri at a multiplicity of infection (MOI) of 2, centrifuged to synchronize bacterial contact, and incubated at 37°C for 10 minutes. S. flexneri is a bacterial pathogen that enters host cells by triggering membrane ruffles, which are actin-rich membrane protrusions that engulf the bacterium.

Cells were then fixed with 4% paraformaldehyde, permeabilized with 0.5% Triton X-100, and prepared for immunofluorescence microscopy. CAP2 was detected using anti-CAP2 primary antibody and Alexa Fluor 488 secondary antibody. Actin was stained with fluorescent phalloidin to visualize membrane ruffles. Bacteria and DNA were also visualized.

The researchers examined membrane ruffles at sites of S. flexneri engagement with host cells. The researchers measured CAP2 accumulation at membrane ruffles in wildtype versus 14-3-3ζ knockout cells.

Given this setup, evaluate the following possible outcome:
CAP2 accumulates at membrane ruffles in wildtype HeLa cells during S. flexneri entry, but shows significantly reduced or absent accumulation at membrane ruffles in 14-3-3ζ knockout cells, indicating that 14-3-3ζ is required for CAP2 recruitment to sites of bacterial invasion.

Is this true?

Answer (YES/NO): NO